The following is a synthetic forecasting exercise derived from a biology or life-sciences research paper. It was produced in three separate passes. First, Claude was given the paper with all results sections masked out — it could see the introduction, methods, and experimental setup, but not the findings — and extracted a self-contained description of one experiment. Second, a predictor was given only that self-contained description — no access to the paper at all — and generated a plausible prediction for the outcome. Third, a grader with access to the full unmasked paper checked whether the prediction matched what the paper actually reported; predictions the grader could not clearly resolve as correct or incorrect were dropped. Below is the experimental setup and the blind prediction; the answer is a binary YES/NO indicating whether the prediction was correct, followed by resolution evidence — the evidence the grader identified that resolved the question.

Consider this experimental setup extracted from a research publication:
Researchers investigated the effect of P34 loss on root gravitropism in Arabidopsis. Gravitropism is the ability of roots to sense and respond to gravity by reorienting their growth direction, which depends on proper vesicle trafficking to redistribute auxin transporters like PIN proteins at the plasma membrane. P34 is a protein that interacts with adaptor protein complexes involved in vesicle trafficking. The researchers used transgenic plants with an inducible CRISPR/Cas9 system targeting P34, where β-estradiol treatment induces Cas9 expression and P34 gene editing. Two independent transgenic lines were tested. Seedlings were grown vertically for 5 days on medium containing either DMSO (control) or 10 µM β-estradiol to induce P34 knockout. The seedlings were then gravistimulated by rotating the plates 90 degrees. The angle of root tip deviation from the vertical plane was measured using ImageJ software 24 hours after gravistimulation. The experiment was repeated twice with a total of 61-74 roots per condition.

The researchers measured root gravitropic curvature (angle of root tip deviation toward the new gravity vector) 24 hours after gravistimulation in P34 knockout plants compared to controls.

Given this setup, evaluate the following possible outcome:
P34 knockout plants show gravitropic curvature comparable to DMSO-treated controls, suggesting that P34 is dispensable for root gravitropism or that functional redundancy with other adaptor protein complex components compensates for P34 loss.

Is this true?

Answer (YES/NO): NO